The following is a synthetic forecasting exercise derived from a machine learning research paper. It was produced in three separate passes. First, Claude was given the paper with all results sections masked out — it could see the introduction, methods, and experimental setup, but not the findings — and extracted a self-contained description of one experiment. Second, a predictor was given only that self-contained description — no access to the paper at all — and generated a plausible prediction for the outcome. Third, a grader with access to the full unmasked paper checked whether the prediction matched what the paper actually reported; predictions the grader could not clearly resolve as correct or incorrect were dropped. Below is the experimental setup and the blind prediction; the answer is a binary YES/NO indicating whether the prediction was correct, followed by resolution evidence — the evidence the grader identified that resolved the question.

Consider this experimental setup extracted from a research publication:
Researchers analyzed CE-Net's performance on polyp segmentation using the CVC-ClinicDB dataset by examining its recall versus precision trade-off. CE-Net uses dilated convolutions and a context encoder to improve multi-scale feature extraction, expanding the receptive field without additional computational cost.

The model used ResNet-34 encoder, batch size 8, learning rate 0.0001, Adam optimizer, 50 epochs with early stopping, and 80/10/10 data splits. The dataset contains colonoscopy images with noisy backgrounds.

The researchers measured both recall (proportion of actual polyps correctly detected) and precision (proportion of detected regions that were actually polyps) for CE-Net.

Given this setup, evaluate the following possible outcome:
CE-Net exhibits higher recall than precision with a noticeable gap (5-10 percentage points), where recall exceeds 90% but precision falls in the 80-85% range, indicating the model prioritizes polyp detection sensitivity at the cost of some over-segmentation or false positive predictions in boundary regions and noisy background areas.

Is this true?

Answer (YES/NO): NO